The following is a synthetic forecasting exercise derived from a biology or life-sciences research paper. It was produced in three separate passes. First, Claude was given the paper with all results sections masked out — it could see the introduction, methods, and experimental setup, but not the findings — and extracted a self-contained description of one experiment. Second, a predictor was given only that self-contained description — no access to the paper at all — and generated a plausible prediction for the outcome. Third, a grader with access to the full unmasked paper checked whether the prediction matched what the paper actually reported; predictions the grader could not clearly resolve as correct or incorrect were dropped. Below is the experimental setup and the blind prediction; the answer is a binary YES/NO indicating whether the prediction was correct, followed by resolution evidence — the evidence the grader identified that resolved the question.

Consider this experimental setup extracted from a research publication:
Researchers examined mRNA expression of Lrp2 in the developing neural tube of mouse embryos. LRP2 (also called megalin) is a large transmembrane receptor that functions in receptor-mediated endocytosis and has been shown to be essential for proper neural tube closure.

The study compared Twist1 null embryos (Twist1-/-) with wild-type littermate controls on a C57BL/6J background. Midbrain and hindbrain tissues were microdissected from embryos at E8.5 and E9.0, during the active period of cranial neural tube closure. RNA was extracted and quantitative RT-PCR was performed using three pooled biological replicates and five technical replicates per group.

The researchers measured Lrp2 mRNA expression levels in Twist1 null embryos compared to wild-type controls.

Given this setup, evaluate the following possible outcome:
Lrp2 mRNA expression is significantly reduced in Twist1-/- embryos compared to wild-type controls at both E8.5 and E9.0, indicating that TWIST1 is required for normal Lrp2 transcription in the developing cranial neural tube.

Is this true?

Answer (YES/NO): NO